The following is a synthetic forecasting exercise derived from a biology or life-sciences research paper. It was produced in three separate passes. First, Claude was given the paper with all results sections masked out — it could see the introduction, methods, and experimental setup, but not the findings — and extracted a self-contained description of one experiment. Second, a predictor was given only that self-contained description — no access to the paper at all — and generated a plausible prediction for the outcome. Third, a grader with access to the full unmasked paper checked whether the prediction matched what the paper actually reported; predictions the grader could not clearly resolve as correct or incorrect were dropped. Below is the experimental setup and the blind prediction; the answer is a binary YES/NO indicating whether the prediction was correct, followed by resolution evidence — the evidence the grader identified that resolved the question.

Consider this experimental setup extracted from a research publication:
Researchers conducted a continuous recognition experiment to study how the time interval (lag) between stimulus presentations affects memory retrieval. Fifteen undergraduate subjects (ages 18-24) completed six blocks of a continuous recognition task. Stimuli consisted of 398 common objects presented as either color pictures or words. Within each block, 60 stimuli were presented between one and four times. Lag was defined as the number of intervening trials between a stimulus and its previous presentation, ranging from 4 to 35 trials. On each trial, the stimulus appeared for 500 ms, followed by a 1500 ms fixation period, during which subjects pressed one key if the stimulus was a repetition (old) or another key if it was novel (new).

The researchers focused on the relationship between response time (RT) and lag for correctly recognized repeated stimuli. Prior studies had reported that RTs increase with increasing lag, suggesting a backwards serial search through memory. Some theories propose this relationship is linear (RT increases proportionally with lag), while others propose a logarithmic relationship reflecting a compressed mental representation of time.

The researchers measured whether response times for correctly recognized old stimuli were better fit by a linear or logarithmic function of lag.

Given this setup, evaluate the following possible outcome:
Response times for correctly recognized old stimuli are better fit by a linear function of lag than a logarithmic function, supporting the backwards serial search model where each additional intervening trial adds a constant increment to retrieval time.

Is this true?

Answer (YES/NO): NO